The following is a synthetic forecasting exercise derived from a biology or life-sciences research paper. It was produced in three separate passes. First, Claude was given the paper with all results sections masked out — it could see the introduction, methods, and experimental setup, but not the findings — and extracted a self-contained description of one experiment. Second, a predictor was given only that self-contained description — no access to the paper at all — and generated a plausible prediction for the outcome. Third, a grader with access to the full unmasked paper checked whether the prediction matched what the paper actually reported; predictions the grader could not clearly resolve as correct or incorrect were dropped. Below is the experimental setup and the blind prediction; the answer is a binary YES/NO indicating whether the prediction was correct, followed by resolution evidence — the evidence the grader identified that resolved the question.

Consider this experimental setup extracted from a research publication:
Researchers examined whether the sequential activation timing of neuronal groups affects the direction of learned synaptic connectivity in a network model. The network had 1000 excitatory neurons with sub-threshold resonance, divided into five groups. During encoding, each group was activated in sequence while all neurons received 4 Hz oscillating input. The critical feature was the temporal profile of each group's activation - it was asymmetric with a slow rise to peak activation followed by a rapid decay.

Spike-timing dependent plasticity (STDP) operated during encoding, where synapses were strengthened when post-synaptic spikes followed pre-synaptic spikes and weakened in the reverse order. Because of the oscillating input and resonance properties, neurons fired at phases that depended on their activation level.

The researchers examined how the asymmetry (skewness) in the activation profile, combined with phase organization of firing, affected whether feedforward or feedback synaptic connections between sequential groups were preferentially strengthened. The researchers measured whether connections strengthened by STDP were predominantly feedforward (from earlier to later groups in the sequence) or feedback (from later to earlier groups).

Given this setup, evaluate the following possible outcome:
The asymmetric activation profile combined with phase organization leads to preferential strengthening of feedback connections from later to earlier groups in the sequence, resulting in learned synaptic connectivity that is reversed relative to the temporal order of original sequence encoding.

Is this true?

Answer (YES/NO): NO